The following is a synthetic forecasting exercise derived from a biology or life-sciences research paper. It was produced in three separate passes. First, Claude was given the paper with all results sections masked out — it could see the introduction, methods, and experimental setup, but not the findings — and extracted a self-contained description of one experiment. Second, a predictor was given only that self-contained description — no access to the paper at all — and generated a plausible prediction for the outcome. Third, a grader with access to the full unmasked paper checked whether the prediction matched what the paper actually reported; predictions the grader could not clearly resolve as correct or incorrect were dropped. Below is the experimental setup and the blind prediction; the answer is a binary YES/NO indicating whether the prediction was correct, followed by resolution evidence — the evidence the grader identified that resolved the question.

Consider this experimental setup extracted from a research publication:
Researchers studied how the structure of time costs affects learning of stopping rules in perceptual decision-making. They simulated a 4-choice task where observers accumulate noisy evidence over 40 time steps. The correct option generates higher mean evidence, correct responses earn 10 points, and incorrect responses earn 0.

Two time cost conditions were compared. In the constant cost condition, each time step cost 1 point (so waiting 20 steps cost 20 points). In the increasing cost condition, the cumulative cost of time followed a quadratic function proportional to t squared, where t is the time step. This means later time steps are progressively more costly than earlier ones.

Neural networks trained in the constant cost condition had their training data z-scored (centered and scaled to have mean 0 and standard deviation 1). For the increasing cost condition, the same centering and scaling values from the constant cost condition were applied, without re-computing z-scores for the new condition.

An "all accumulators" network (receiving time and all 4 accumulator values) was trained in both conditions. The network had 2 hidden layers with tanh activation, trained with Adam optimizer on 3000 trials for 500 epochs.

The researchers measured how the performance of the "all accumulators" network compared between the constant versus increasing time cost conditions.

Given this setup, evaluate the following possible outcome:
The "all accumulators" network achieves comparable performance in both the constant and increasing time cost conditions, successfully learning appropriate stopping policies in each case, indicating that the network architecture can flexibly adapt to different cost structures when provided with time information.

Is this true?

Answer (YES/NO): NO